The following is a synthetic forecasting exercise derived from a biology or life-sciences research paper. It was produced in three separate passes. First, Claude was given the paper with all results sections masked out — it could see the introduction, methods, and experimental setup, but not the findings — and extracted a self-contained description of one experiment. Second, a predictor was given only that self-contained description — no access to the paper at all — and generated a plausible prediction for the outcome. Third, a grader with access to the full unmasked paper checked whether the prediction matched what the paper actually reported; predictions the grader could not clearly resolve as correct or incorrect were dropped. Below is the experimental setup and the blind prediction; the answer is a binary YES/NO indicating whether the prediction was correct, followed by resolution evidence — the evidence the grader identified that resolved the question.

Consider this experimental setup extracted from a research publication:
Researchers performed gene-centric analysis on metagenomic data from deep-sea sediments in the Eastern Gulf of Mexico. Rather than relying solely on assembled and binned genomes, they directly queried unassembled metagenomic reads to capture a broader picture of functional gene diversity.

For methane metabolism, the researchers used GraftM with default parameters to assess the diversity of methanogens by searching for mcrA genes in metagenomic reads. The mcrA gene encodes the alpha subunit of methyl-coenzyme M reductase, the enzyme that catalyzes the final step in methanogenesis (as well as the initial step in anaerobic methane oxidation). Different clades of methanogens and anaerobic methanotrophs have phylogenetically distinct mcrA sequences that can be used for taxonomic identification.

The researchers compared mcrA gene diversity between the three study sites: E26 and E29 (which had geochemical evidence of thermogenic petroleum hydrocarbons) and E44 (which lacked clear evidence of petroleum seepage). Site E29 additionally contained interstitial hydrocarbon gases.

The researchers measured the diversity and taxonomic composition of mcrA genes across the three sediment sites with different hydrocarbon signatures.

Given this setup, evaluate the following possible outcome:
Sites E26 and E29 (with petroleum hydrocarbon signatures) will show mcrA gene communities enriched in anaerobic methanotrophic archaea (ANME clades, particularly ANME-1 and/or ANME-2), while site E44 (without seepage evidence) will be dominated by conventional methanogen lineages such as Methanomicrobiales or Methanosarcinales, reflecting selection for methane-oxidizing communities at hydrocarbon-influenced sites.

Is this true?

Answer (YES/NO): NO